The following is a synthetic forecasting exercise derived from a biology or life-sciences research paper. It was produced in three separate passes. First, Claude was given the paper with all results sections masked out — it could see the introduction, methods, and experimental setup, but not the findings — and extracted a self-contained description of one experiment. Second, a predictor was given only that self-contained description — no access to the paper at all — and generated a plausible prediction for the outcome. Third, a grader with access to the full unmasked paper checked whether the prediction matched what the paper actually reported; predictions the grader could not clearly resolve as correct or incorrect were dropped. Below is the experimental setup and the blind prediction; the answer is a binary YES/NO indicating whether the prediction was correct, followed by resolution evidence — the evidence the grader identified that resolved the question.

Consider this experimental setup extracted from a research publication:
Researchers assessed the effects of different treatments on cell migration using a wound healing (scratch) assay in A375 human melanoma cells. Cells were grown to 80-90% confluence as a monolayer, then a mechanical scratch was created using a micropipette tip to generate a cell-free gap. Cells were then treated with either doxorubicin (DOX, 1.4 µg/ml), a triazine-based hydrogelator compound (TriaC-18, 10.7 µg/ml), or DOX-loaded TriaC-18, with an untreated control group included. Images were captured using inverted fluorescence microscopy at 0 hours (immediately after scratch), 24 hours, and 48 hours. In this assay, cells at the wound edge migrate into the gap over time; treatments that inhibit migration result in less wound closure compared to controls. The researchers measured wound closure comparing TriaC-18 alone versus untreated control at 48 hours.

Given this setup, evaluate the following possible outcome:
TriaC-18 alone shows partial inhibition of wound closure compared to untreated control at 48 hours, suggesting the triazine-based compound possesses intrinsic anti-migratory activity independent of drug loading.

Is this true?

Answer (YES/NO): YES